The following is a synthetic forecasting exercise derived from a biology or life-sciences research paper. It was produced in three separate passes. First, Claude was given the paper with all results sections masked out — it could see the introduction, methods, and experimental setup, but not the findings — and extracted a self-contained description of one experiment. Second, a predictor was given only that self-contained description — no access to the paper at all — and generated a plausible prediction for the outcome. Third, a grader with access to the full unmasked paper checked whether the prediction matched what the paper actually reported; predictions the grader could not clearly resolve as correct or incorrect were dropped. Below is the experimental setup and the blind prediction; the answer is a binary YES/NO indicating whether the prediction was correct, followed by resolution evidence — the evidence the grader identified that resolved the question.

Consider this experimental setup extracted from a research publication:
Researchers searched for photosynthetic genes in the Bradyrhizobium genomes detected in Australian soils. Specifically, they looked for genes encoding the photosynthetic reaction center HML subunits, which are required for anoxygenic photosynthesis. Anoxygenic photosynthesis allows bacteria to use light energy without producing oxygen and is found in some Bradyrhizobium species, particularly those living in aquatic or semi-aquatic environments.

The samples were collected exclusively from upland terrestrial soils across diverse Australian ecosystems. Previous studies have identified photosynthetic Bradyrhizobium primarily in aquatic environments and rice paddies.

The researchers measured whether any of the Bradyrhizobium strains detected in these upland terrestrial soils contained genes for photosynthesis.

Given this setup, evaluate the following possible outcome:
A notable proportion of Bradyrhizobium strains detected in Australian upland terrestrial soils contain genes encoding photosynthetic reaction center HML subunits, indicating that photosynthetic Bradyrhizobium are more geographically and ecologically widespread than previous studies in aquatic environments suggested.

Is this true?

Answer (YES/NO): NO